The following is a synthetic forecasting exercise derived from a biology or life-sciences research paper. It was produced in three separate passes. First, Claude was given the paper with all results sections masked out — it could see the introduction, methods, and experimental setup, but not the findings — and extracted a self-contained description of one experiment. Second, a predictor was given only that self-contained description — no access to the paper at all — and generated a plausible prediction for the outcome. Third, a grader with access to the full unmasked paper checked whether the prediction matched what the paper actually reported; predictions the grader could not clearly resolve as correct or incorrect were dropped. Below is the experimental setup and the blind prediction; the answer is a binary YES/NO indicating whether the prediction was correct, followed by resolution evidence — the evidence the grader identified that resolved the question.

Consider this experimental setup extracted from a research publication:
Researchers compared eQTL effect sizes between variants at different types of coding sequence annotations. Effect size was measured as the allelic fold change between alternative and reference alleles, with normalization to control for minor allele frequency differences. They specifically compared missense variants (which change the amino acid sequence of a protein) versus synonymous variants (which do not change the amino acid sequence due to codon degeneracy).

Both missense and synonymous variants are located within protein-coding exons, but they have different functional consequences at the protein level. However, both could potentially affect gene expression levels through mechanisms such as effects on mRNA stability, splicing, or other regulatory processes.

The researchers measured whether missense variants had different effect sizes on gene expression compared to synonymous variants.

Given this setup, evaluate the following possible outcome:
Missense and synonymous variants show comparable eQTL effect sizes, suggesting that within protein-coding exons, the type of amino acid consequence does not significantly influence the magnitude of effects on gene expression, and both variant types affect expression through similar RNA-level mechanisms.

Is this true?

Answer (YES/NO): NO